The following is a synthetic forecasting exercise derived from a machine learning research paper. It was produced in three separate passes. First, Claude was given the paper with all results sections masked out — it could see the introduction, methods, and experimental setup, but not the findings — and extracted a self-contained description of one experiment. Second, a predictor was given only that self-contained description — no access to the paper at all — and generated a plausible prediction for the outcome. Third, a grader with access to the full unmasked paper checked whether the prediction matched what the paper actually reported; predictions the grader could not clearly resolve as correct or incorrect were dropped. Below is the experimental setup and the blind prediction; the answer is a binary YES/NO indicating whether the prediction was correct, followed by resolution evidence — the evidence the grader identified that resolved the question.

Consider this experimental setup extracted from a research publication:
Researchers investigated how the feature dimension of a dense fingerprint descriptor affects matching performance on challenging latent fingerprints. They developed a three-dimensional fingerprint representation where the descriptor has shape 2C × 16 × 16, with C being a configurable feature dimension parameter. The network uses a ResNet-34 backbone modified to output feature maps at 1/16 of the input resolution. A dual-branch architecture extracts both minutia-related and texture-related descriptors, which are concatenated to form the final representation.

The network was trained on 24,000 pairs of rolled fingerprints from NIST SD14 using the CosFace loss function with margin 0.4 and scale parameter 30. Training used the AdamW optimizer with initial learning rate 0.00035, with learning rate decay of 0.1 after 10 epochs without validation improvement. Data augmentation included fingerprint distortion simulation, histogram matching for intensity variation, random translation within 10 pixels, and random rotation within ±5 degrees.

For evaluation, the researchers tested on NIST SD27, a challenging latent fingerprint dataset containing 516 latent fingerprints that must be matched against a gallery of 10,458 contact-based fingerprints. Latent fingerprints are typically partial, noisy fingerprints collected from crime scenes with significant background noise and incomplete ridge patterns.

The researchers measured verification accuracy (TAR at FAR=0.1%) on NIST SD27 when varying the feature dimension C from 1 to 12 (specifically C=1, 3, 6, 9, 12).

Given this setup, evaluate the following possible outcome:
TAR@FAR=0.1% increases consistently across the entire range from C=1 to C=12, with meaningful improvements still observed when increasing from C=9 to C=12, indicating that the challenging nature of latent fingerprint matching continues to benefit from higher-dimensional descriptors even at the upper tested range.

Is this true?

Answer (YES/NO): YES